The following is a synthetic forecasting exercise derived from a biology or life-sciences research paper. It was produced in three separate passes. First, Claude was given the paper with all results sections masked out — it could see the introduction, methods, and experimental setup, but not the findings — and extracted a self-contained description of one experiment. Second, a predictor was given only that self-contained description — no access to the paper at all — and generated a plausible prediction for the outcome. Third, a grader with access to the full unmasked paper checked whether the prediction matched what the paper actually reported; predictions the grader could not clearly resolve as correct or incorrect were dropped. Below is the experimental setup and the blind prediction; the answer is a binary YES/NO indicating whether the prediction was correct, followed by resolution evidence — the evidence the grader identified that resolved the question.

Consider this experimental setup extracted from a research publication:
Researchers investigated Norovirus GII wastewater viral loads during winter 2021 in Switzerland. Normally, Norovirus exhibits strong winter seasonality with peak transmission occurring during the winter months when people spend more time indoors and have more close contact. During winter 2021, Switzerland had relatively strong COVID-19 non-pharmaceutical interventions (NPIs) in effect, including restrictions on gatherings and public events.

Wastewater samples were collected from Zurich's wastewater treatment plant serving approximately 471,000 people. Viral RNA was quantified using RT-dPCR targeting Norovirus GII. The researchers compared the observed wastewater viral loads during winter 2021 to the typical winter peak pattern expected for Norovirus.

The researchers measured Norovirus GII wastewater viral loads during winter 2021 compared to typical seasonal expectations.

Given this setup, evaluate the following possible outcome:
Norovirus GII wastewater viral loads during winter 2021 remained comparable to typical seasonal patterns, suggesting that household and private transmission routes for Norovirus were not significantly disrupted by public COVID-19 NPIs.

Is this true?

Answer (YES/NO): NO